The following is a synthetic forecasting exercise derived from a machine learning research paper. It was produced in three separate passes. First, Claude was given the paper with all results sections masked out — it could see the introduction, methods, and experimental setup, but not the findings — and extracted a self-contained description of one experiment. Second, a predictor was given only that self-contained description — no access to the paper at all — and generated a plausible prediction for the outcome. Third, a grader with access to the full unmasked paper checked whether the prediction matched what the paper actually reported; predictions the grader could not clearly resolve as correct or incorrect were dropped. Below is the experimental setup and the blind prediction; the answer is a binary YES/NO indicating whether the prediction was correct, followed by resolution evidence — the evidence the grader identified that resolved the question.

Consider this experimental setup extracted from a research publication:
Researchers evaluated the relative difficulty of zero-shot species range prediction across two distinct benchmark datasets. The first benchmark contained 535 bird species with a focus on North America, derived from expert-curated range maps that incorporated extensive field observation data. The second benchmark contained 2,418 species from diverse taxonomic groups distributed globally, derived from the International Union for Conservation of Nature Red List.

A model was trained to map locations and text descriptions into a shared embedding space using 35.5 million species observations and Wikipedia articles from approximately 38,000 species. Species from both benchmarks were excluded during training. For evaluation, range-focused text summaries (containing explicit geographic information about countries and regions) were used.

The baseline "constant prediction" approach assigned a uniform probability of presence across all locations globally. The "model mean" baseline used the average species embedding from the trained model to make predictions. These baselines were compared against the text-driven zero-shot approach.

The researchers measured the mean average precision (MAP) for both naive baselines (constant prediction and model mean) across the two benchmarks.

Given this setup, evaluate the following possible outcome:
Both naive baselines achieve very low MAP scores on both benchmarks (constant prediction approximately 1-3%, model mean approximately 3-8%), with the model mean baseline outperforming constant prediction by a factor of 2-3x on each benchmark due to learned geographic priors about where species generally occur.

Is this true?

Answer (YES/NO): NO